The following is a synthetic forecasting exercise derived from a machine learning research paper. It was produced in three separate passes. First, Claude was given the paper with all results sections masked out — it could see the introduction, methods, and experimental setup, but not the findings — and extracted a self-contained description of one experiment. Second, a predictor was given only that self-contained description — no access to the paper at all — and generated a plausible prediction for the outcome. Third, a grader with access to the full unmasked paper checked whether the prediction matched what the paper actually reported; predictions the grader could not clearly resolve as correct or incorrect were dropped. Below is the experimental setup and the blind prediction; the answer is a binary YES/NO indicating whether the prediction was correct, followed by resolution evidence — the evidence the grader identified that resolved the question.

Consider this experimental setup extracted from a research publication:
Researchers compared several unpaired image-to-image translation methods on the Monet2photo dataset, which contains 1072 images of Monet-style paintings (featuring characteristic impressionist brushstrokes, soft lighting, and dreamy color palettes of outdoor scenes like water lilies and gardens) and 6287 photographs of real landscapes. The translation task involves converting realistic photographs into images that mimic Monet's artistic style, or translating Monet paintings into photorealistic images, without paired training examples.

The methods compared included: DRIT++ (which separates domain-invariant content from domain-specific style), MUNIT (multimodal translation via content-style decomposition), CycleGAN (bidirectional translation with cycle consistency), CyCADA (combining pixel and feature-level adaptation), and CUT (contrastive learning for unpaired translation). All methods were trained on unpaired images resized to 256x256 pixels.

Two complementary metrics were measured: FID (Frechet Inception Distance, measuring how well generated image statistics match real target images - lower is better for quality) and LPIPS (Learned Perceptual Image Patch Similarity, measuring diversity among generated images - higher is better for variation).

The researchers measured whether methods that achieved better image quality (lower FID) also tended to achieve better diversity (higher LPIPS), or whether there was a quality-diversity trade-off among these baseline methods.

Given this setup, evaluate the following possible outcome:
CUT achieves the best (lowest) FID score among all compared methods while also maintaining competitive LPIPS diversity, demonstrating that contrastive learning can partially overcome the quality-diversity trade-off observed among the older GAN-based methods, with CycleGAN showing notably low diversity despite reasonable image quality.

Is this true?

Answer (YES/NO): NO